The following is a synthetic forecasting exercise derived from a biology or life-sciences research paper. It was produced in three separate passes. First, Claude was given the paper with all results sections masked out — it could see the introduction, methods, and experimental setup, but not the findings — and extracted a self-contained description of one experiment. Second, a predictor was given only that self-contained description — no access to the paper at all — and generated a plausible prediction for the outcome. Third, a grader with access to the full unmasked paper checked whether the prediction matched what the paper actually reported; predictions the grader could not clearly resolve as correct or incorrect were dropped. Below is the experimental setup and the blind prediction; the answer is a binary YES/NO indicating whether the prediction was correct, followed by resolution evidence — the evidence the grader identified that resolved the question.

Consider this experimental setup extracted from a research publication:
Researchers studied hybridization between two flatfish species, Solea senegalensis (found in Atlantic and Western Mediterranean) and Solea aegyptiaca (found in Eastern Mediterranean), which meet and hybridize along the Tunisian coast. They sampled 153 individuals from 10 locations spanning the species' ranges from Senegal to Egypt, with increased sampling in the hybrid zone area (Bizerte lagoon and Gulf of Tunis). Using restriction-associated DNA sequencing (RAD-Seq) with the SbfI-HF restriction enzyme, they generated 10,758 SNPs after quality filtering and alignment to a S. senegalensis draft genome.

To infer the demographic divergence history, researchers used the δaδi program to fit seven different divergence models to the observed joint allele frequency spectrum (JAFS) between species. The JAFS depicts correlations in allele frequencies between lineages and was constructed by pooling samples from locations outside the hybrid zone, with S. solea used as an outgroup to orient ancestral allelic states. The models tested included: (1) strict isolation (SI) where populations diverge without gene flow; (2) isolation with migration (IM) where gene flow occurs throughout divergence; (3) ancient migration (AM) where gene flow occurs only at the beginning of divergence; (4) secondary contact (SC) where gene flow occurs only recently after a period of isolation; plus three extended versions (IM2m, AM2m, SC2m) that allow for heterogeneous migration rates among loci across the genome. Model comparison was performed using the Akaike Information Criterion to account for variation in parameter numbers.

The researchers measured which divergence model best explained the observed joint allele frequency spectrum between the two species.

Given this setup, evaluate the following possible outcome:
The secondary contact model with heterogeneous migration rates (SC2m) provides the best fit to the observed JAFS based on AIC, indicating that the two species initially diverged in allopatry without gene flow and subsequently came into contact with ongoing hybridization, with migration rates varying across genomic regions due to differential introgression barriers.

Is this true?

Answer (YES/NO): YES